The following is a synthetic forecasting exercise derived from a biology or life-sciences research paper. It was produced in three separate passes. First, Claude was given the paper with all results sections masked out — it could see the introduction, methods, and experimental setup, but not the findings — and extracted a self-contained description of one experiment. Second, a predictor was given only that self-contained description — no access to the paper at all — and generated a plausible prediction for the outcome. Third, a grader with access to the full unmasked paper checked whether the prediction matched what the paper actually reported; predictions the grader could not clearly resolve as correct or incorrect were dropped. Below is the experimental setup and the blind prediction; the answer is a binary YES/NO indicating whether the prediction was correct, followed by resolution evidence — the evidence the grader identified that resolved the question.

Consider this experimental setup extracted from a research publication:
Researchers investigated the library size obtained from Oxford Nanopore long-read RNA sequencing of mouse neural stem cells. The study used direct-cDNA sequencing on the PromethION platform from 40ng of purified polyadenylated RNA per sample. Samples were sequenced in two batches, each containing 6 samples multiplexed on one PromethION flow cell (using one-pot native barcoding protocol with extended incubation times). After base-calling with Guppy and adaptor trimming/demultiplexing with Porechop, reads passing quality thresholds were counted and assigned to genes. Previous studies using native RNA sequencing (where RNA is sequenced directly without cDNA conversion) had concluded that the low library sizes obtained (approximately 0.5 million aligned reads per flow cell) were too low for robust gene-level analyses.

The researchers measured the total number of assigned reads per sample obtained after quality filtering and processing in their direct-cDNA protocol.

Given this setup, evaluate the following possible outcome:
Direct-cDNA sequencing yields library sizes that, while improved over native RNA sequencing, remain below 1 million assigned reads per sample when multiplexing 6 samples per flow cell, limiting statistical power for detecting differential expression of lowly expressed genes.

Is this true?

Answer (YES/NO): NO